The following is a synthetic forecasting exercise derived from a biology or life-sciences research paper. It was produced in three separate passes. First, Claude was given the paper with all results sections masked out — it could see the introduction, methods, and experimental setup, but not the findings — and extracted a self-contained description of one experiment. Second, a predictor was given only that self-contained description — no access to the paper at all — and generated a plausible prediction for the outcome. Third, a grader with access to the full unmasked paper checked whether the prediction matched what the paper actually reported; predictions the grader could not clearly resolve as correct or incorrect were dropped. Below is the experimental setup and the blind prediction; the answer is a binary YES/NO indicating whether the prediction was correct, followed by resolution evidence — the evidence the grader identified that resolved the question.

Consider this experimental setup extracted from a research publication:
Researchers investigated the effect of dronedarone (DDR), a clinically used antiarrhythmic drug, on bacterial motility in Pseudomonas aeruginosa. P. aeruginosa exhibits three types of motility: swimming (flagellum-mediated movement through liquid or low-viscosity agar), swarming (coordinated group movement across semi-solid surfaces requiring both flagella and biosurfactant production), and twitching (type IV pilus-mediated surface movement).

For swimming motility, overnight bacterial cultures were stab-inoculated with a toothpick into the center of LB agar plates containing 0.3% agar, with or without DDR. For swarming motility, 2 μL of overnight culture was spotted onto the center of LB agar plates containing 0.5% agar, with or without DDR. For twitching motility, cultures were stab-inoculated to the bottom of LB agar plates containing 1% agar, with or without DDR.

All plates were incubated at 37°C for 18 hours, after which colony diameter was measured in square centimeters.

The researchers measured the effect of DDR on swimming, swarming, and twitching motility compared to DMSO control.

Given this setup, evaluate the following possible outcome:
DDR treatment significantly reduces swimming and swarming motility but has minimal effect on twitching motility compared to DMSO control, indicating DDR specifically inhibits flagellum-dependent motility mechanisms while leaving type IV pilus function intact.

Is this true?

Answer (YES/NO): NO